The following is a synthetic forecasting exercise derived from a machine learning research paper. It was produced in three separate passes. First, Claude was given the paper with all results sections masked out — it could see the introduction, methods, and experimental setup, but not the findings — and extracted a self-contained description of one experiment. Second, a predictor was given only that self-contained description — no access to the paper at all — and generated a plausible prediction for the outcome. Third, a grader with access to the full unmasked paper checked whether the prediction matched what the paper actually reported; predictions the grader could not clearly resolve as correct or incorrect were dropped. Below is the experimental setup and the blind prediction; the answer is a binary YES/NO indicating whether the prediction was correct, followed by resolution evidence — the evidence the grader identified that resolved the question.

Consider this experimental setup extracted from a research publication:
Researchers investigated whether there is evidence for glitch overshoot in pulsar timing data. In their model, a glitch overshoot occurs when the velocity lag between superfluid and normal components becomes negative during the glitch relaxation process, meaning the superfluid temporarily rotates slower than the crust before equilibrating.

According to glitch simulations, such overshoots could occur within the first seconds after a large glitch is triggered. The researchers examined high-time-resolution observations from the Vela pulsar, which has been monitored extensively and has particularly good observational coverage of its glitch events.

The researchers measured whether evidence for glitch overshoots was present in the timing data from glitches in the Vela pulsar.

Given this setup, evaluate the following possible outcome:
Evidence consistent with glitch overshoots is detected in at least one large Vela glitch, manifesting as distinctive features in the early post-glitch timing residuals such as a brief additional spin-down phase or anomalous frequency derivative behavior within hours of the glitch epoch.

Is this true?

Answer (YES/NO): YES